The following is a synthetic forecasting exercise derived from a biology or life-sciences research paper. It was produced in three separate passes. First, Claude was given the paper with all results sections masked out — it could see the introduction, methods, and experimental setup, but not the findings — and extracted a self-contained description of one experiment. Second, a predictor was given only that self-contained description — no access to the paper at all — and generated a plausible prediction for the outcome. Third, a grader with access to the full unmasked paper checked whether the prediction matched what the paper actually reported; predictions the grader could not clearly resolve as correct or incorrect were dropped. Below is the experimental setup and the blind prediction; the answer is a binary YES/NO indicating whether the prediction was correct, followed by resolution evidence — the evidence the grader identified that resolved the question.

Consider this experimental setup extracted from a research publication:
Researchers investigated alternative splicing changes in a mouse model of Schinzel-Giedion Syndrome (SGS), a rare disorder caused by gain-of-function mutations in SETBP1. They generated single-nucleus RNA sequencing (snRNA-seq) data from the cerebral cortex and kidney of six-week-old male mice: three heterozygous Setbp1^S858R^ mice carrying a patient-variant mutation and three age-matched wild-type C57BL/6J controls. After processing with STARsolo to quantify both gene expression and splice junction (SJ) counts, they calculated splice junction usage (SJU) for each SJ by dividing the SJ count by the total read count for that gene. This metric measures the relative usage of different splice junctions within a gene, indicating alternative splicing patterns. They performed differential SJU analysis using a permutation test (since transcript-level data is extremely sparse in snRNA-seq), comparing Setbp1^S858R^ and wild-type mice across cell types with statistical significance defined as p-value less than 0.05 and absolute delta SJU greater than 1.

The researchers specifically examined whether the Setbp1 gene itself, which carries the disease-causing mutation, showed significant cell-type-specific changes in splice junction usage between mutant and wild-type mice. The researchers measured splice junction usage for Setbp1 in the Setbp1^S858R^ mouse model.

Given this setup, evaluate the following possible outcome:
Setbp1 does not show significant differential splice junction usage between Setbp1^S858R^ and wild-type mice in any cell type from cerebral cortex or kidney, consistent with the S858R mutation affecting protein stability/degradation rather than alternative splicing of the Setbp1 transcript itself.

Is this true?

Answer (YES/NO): YES